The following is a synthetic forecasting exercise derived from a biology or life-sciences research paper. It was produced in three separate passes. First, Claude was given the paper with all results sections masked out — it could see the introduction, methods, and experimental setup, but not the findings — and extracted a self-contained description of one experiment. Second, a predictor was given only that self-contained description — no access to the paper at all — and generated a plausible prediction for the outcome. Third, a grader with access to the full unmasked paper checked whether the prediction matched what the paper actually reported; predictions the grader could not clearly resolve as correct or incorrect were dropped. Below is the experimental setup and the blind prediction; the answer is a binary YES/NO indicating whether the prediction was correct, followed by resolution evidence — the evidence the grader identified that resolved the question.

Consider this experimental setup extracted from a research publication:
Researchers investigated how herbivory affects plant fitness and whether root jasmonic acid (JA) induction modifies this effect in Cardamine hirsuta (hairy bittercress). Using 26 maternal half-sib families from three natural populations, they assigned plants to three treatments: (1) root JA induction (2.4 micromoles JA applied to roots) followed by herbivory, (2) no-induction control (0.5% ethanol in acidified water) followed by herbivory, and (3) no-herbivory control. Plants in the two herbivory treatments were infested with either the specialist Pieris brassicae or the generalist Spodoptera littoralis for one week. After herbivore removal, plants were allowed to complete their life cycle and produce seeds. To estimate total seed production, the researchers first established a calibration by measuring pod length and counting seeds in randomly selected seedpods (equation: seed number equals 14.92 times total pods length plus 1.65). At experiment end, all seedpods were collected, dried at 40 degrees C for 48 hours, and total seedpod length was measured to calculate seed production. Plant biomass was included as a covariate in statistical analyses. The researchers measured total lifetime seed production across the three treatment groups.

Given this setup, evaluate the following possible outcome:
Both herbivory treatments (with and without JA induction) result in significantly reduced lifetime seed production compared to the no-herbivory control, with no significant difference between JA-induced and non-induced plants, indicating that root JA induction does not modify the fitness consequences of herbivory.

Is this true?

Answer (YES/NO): YES